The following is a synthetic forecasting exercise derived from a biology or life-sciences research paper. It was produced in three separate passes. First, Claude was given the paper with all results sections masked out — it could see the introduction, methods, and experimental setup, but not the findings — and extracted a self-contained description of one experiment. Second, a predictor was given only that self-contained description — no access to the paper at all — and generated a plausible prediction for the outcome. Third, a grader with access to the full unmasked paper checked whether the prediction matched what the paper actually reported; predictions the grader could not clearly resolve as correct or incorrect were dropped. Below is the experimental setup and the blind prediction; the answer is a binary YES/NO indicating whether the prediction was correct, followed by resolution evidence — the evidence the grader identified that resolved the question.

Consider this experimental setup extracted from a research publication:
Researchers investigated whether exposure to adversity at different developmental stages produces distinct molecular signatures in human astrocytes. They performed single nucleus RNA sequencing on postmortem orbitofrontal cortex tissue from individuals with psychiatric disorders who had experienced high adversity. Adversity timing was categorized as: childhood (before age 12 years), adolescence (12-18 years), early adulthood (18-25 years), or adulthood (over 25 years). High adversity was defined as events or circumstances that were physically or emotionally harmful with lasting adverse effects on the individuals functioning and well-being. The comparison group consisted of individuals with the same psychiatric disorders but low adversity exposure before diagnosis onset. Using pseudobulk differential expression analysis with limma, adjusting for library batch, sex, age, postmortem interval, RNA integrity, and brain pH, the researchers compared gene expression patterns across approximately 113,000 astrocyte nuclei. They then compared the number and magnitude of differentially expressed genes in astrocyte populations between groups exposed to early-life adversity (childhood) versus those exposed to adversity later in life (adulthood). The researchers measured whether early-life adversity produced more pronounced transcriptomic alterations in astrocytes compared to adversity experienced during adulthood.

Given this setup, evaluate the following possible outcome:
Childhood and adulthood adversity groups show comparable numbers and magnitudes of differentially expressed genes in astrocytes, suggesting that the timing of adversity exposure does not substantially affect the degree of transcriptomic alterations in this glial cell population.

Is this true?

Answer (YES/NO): NO